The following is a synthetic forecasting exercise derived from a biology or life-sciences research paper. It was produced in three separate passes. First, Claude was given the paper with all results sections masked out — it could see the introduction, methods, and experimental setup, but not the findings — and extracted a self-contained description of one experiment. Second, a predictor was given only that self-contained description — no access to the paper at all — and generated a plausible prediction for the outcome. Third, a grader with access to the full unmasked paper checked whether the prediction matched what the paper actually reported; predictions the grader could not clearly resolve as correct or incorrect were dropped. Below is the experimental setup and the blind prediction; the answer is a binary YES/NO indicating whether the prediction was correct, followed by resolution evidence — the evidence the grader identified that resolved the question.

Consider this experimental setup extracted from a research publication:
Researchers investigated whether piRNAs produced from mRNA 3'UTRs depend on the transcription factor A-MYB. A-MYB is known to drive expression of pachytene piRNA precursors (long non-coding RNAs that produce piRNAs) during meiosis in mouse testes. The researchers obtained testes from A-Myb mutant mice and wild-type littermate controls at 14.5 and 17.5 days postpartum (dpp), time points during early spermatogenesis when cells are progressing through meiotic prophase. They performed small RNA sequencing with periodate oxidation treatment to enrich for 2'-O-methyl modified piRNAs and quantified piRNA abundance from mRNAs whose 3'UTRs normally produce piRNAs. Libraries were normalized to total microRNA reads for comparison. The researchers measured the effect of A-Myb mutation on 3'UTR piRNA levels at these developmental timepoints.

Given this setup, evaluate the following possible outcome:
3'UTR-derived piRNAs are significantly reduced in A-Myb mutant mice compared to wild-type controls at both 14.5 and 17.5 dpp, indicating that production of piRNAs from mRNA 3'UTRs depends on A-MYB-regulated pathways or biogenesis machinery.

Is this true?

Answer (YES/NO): YES